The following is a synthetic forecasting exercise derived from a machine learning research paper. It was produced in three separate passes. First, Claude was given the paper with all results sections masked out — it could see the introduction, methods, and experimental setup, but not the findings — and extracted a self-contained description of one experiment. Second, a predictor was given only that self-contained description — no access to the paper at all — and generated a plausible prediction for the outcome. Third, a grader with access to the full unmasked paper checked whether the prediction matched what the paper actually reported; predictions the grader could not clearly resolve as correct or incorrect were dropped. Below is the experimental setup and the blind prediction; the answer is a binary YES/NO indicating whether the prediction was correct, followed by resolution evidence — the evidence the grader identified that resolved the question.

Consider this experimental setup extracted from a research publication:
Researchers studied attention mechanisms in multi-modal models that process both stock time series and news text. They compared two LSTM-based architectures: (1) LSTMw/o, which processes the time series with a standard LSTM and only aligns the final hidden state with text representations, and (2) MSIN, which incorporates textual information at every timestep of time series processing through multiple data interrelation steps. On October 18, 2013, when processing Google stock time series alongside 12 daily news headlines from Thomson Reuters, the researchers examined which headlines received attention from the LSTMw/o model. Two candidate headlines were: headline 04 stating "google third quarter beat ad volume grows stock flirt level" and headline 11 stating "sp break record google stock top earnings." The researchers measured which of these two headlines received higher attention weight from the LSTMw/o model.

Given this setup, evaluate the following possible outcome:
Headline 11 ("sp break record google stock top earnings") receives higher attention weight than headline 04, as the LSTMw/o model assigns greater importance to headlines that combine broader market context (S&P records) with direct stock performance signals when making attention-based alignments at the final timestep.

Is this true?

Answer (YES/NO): YES